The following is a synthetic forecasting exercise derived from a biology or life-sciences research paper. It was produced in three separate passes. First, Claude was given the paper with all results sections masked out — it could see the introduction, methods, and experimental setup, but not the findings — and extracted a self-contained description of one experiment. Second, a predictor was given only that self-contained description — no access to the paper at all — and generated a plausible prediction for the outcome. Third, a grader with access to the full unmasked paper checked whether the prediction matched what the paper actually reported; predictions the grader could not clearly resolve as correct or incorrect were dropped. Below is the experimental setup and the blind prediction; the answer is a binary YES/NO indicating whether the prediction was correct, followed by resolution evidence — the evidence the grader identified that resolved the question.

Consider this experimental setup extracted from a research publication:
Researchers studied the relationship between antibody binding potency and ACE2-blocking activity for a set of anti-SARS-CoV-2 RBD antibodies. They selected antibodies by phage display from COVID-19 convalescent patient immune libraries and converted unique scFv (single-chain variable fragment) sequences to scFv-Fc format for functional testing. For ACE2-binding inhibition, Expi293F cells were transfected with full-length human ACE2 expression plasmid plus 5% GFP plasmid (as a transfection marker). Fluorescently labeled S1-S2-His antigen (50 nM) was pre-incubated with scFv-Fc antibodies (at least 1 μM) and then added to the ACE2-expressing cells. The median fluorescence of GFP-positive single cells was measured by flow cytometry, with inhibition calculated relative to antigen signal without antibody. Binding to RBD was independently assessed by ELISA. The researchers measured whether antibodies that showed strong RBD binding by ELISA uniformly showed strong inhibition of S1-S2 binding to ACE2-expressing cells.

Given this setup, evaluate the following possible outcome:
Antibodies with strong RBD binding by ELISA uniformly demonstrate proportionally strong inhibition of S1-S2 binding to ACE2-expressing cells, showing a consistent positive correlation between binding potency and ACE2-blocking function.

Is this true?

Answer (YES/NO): NO